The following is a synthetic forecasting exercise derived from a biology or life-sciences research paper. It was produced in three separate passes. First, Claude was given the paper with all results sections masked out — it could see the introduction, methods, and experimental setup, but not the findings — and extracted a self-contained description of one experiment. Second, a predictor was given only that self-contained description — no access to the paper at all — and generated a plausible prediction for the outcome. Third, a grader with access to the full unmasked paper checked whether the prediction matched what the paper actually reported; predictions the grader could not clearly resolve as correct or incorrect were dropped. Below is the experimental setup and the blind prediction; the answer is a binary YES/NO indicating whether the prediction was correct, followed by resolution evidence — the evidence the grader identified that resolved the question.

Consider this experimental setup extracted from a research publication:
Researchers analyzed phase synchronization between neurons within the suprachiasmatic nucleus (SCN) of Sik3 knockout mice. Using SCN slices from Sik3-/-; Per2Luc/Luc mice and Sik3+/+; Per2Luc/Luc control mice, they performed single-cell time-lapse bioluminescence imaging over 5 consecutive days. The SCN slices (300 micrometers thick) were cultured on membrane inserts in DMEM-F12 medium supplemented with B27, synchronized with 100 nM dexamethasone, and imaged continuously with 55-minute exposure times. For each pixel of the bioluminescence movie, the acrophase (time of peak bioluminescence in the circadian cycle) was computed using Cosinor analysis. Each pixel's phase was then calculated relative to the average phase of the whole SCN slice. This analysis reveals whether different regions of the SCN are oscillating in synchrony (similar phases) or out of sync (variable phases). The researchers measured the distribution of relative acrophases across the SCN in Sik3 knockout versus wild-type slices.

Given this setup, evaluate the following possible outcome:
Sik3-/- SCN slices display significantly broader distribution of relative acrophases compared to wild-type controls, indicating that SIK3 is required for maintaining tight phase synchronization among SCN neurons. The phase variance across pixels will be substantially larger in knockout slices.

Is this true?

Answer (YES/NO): YES